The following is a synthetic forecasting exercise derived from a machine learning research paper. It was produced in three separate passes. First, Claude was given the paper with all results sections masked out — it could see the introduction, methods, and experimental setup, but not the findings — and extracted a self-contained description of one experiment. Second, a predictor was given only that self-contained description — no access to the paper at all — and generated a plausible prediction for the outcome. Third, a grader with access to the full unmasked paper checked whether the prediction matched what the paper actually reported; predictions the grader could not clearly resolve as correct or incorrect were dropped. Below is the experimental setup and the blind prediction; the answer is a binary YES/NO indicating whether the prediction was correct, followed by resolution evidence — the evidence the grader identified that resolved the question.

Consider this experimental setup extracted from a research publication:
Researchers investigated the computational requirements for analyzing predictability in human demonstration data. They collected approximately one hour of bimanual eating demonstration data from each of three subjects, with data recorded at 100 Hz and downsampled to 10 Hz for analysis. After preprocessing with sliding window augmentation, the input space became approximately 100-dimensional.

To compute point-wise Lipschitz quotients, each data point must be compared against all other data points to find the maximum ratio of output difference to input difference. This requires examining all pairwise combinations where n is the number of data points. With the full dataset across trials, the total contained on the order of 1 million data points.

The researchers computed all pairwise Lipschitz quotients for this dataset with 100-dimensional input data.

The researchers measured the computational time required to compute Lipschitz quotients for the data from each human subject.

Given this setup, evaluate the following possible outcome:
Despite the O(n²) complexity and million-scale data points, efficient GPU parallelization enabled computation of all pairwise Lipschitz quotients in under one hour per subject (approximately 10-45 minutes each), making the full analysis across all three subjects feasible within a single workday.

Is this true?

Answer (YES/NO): NO